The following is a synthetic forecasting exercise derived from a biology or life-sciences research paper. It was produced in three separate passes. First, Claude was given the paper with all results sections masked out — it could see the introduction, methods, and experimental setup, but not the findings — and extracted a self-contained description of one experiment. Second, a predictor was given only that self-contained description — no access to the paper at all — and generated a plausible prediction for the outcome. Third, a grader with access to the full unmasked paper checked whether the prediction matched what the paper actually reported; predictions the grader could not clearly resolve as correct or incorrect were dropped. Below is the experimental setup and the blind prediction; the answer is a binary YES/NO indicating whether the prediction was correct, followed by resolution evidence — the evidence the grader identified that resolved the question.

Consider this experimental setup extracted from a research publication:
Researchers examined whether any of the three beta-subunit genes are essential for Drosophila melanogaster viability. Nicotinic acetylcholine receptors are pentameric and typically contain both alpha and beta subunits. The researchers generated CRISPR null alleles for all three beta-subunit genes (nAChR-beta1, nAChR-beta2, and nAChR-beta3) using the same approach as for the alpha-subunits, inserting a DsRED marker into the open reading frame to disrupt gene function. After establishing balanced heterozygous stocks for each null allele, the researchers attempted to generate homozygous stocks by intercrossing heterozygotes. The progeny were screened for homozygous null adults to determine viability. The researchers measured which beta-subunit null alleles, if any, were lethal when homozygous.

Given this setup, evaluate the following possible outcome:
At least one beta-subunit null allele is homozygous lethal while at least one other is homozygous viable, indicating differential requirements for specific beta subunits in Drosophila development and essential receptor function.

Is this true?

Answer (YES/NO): YES